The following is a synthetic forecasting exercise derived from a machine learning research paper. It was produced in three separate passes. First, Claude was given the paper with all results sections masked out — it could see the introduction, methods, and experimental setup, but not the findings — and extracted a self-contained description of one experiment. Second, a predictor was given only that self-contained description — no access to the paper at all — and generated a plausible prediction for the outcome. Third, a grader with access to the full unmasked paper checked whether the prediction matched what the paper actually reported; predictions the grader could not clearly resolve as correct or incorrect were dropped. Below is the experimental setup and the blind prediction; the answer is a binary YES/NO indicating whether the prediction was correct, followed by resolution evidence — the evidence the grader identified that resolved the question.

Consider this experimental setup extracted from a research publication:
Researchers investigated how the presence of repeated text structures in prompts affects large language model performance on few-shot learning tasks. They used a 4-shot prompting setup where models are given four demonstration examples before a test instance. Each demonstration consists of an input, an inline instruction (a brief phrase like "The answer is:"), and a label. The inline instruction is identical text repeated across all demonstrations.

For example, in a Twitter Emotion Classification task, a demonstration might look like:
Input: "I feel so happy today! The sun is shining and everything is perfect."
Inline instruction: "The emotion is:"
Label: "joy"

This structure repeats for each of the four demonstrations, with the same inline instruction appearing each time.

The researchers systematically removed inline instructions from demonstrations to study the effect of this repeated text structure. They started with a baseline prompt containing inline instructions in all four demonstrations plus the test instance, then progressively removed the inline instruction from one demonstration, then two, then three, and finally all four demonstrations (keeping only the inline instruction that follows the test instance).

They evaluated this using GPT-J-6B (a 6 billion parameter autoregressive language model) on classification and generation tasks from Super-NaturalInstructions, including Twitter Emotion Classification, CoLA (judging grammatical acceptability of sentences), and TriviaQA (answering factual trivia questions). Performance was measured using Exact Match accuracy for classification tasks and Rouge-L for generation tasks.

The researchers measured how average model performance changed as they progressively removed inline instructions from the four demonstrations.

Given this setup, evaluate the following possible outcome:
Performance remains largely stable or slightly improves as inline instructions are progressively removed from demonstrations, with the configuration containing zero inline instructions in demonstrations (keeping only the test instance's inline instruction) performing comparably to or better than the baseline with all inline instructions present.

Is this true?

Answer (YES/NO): NO